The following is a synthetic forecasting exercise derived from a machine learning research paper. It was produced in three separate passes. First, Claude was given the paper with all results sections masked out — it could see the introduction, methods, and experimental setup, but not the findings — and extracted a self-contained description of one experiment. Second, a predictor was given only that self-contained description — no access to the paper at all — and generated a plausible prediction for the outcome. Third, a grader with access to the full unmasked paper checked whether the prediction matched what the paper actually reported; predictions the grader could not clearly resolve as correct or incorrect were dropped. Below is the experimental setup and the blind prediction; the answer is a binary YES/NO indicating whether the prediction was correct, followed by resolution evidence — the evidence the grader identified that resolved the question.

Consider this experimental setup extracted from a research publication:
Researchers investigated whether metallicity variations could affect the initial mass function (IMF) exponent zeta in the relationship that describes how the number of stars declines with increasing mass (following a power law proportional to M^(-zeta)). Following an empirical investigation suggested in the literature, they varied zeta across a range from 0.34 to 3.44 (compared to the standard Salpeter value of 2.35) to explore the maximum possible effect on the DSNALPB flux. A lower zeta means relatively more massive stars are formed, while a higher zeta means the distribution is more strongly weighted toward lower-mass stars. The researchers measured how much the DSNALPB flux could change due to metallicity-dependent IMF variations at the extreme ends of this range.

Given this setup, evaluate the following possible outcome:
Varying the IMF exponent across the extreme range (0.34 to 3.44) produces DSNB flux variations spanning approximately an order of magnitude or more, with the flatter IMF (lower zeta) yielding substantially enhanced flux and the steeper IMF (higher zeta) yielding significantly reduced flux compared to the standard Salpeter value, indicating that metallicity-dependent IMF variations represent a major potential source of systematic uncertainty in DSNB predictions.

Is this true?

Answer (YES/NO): NO